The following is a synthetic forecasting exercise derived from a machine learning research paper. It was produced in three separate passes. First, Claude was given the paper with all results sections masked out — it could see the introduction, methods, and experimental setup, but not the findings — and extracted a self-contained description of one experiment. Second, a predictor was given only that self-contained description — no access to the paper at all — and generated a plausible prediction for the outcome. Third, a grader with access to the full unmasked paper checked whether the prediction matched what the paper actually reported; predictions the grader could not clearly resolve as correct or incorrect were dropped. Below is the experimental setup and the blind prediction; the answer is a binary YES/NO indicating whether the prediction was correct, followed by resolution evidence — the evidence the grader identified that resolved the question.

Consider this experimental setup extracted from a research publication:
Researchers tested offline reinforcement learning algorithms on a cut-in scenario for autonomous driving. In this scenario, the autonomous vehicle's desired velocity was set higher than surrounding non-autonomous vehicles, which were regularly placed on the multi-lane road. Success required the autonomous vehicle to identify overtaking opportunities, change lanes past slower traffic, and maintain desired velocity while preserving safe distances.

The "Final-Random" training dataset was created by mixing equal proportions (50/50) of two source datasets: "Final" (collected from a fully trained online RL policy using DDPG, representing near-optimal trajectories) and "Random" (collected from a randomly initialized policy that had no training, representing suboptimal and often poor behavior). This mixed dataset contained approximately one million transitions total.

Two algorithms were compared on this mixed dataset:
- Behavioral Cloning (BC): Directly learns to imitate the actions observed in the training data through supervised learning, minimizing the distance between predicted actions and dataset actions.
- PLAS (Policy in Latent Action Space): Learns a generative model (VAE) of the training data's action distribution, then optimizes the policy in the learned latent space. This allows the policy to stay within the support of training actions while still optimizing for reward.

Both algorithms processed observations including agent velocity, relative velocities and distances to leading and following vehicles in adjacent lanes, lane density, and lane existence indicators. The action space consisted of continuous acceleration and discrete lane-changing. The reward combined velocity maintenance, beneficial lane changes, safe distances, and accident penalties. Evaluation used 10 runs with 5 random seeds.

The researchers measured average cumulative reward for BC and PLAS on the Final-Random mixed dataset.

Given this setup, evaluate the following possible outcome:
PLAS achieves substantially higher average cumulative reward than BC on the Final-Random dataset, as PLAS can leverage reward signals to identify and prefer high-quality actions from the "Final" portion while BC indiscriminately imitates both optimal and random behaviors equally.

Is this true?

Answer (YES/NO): YES